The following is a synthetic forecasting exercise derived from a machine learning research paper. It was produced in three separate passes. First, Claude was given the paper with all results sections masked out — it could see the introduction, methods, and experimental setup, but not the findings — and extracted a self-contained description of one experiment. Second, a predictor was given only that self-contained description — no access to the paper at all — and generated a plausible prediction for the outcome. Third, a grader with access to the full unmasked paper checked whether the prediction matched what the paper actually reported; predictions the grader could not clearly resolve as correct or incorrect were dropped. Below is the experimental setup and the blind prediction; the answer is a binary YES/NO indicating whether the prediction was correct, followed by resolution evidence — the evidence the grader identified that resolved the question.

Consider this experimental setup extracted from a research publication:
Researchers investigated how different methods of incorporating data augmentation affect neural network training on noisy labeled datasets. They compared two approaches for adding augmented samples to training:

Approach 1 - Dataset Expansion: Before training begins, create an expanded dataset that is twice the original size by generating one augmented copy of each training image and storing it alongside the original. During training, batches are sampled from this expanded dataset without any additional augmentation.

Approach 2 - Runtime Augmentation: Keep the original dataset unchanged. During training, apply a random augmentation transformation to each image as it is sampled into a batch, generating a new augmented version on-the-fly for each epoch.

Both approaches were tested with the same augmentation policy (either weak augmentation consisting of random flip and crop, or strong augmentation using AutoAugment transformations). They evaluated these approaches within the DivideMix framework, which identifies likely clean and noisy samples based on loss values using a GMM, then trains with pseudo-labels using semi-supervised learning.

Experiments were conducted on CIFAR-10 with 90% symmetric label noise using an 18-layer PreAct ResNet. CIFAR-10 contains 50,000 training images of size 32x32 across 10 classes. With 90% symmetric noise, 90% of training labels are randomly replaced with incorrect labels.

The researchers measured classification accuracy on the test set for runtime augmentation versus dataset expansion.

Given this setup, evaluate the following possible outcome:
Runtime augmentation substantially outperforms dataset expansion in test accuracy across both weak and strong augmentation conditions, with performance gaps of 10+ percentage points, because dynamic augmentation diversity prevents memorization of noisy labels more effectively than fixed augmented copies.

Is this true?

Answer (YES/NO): YES